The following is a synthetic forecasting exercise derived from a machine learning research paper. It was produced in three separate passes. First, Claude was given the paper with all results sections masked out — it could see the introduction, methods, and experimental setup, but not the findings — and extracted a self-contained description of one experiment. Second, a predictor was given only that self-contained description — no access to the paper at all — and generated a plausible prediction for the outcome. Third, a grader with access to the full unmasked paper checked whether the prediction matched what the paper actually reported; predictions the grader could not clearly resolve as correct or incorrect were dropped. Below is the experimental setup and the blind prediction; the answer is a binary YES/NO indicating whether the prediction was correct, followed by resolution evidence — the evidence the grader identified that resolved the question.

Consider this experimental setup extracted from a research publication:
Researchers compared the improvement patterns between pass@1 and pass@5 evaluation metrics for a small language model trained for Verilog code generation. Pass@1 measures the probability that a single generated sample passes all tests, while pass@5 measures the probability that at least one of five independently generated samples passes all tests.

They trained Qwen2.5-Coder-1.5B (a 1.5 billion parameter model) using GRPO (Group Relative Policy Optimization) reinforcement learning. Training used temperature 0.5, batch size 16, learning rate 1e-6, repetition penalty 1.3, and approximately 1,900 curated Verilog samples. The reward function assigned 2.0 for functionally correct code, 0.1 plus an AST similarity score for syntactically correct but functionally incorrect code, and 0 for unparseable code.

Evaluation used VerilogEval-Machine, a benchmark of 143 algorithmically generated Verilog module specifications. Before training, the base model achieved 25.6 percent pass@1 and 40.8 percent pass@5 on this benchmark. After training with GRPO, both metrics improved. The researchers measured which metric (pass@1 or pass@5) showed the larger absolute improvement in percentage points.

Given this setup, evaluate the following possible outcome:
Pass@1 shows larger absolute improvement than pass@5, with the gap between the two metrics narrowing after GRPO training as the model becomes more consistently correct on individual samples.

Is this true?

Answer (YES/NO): YES